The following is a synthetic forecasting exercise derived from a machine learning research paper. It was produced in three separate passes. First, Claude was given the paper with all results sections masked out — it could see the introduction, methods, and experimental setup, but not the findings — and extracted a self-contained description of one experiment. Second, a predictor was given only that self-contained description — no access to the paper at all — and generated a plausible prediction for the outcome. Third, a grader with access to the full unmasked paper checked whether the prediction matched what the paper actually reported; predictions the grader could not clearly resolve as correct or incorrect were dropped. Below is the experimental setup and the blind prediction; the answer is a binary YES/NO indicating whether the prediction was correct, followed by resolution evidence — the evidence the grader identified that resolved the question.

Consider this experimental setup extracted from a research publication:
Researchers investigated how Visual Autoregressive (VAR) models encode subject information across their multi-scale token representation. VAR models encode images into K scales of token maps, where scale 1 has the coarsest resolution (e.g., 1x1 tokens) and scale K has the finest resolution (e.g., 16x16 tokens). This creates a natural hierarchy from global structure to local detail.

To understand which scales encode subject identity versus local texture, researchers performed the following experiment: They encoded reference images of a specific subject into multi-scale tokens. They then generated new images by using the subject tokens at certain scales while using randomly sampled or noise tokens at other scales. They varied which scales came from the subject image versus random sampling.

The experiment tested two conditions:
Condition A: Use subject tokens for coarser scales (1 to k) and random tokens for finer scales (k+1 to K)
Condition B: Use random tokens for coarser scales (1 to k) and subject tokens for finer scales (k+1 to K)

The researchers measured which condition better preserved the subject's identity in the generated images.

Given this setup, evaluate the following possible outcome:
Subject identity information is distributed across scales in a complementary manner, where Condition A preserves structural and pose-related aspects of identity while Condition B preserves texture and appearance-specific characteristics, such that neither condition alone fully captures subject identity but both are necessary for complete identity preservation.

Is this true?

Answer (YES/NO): NO